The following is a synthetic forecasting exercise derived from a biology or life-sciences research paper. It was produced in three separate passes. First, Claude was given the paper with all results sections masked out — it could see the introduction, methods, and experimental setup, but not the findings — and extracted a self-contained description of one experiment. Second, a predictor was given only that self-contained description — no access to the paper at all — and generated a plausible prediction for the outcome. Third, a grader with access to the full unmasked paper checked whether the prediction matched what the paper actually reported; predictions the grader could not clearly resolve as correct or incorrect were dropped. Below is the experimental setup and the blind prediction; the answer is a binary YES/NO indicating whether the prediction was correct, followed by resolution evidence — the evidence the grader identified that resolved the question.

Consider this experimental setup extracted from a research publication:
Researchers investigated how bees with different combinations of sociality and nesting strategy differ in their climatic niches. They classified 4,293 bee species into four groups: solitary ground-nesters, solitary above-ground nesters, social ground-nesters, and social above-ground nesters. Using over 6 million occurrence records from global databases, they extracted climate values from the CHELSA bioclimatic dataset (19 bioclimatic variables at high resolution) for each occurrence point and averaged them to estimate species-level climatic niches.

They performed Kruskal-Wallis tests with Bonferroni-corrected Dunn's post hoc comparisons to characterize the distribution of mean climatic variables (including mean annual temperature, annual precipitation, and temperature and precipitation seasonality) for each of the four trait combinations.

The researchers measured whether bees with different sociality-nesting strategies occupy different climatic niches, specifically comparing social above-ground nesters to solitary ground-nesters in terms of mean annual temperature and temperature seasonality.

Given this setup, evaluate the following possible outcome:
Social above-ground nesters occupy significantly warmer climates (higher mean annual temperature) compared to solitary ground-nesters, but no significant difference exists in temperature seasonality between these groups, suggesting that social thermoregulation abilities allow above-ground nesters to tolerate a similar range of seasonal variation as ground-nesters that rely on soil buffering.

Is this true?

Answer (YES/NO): NO